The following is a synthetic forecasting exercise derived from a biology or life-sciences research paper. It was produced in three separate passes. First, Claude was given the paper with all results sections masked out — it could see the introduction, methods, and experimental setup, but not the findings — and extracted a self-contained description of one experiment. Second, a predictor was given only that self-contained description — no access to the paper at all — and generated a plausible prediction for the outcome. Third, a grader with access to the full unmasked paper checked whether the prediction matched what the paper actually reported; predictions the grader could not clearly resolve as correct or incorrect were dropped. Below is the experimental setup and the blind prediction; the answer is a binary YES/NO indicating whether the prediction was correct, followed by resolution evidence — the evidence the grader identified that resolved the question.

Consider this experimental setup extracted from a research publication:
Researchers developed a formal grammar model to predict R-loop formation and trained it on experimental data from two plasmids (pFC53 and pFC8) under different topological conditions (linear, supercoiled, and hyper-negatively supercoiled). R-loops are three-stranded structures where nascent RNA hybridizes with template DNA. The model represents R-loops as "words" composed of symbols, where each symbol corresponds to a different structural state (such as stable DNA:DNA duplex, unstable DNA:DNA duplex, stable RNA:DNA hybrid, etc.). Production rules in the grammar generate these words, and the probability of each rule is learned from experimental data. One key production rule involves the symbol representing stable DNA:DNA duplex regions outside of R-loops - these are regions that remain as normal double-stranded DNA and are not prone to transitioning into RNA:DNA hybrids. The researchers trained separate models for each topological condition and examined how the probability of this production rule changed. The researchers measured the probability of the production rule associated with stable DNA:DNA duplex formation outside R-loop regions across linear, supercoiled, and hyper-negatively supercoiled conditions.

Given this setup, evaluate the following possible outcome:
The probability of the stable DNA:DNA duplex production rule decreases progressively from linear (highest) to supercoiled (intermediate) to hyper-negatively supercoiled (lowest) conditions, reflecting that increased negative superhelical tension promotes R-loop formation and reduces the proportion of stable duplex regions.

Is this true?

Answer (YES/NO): NO